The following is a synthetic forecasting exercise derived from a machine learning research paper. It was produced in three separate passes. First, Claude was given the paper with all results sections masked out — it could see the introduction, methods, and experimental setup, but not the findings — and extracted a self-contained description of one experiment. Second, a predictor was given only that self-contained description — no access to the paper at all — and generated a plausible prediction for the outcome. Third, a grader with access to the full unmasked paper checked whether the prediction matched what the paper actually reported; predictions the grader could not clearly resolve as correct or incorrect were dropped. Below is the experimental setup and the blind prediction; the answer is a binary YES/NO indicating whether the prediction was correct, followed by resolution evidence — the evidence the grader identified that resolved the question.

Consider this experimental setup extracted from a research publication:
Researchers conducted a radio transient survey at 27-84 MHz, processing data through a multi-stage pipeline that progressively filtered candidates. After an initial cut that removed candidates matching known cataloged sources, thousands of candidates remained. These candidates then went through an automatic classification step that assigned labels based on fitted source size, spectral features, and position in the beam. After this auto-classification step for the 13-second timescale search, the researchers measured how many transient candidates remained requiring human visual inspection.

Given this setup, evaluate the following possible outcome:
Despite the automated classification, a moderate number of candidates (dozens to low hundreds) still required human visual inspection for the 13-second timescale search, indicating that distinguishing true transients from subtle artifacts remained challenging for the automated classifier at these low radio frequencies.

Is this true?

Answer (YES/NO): YES